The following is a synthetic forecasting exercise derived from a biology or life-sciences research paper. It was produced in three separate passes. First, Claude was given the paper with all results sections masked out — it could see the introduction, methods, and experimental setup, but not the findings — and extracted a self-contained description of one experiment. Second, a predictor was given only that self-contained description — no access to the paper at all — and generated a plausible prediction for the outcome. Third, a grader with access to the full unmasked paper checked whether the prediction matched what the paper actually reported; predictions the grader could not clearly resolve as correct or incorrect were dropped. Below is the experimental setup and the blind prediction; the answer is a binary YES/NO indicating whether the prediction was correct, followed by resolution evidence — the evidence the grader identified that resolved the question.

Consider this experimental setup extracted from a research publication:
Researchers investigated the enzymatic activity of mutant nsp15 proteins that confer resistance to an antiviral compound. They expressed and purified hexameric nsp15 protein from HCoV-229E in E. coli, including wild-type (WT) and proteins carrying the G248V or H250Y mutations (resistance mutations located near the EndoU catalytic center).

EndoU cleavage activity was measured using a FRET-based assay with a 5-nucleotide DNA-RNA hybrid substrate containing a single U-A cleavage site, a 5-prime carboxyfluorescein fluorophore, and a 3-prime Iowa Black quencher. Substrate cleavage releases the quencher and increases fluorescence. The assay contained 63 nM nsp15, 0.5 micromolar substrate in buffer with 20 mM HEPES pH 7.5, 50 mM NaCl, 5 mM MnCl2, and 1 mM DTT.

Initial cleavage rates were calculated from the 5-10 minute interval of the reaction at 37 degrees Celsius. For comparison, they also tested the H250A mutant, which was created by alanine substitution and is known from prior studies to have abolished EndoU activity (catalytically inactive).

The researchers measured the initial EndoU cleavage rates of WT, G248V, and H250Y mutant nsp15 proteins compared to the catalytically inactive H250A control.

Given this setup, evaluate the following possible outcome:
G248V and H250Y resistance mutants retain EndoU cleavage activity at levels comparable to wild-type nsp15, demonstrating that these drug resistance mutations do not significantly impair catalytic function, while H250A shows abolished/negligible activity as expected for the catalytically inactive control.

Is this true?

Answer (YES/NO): NO